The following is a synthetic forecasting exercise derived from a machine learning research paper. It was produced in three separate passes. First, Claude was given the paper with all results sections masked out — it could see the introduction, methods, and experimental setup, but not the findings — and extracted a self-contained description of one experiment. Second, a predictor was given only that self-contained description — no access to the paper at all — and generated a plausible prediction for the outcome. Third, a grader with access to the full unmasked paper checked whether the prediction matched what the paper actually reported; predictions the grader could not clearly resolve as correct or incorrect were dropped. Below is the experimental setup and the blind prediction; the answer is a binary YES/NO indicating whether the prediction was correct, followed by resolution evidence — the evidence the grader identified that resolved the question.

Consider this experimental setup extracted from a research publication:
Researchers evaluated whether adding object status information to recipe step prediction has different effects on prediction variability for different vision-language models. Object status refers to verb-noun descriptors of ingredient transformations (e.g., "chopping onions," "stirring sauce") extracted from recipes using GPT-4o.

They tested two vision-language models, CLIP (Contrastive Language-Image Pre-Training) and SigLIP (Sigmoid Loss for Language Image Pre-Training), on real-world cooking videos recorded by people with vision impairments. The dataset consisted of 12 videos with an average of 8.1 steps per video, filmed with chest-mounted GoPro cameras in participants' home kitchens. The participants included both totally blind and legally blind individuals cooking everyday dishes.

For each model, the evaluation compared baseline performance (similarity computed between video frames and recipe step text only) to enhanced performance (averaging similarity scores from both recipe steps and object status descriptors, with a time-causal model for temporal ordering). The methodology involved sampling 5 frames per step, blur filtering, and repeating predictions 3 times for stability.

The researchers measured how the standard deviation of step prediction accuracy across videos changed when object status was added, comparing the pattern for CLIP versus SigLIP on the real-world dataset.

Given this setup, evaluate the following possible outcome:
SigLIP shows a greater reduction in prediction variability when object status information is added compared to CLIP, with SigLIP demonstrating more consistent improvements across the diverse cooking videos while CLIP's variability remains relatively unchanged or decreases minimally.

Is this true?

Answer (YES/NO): NO